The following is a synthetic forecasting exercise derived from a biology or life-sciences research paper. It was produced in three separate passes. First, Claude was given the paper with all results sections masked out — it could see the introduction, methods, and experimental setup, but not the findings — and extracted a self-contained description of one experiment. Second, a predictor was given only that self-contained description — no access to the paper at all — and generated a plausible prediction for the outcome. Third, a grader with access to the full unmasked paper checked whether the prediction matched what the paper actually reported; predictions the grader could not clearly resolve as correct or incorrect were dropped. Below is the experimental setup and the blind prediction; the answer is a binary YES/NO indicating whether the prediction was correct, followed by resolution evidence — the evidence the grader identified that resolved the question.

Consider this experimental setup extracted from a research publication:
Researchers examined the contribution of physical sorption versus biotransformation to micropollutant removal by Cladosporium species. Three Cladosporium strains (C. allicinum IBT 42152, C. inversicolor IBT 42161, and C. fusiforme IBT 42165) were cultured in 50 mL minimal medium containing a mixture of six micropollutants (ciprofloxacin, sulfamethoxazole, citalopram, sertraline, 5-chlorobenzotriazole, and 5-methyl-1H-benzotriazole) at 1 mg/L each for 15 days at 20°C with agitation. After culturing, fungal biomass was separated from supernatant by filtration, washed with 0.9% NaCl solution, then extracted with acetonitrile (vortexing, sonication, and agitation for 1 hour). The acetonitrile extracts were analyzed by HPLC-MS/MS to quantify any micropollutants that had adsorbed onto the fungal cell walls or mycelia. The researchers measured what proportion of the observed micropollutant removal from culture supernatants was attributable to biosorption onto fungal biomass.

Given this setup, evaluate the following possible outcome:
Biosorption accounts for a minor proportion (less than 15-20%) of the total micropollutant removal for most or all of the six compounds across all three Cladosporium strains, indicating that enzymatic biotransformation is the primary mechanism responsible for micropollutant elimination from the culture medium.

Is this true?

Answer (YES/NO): NO